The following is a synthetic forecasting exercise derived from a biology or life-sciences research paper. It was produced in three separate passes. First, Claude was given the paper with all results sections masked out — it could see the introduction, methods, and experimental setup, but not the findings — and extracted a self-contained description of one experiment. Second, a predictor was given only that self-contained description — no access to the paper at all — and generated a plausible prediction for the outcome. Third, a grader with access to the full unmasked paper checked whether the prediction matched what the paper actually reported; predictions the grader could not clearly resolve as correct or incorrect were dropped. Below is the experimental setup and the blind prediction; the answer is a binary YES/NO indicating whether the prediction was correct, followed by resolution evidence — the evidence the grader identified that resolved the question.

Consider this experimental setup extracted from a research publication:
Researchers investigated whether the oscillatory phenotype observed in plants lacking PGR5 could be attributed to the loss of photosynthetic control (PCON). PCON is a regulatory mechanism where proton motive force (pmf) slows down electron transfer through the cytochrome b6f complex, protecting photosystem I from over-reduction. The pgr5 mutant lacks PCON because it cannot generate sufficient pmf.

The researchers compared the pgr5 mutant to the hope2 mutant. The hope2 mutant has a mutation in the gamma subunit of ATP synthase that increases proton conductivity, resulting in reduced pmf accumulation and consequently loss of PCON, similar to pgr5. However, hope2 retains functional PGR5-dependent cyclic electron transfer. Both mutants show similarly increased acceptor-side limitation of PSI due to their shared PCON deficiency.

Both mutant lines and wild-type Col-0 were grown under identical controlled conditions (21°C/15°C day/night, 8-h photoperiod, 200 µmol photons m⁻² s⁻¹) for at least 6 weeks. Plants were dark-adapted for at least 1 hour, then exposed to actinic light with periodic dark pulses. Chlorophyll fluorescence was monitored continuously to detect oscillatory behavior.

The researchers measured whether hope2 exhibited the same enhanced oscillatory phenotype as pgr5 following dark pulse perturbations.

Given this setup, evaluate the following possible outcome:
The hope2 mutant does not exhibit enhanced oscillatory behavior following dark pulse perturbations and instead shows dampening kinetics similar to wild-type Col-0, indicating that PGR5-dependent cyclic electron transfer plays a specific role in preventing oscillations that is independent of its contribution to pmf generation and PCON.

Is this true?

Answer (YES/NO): NO